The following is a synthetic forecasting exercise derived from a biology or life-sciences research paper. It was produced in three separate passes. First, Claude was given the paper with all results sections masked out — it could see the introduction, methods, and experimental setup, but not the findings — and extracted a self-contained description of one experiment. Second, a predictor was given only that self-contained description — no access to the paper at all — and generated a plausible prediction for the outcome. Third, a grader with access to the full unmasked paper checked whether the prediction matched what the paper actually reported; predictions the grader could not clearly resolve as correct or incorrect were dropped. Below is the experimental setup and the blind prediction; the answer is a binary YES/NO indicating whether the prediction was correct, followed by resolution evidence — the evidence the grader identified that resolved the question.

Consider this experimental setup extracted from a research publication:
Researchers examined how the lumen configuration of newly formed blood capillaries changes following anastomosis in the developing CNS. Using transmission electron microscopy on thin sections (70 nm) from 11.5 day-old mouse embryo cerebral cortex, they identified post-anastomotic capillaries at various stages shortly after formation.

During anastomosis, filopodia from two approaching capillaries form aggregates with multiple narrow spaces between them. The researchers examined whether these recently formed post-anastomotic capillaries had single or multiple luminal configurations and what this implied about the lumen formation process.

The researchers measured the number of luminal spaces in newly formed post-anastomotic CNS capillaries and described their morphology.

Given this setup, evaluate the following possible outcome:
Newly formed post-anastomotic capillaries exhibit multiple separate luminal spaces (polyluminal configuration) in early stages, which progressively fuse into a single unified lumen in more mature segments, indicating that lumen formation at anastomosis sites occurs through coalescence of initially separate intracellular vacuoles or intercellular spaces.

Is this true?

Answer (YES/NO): YES